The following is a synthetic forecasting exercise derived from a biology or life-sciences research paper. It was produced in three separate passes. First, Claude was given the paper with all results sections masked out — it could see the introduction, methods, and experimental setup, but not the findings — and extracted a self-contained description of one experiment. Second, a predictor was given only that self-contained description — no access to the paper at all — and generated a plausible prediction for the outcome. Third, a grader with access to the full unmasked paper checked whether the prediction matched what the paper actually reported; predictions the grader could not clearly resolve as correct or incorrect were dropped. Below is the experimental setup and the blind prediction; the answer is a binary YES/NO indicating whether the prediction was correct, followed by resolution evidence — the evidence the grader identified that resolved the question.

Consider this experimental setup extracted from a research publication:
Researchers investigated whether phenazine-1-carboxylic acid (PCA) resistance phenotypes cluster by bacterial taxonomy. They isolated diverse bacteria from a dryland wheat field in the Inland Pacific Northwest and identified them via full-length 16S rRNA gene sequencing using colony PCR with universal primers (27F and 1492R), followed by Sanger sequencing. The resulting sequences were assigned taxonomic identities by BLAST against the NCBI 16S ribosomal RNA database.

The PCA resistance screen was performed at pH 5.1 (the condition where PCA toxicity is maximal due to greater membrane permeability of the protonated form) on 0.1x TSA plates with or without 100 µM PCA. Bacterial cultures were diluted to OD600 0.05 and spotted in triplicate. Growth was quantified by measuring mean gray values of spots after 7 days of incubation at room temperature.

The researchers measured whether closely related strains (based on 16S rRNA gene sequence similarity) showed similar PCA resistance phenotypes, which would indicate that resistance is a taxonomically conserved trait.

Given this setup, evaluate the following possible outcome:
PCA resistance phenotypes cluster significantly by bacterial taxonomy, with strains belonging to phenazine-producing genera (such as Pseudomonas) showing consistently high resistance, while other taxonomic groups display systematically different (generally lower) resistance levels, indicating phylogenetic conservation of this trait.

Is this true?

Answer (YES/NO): NO